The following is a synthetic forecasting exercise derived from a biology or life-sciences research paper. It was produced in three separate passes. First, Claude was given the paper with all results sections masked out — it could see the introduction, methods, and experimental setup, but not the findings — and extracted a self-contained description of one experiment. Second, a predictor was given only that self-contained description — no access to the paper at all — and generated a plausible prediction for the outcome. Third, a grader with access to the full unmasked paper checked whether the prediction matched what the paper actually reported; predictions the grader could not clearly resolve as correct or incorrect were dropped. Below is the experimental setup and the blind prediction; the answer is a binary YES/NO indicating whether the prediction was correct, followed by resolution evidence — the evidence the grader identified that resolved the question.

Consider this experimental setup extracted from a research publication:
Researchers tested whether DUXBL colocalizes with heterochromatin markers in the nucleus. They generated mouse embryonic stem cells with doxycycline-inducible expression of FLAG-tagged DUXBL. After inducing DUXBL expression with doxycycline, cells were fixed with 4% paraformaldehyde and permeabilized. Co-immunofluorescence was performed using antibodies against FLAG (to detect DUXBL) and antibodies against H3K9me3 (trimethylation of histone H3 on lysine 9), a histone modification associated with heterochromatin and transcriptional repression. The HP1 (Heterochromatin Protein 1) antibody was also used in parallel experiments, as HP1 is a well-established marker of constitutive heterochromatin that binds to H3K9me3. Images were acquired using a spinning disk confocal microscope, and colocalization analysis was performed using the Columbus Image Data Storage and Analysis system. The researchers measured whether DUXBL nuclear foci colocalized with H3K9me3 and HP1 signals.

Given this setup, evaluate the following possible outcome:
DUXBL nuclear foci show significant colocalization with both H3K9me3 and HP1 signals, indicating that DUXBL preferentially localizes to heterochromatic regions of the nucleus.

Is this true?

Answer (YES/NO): YES